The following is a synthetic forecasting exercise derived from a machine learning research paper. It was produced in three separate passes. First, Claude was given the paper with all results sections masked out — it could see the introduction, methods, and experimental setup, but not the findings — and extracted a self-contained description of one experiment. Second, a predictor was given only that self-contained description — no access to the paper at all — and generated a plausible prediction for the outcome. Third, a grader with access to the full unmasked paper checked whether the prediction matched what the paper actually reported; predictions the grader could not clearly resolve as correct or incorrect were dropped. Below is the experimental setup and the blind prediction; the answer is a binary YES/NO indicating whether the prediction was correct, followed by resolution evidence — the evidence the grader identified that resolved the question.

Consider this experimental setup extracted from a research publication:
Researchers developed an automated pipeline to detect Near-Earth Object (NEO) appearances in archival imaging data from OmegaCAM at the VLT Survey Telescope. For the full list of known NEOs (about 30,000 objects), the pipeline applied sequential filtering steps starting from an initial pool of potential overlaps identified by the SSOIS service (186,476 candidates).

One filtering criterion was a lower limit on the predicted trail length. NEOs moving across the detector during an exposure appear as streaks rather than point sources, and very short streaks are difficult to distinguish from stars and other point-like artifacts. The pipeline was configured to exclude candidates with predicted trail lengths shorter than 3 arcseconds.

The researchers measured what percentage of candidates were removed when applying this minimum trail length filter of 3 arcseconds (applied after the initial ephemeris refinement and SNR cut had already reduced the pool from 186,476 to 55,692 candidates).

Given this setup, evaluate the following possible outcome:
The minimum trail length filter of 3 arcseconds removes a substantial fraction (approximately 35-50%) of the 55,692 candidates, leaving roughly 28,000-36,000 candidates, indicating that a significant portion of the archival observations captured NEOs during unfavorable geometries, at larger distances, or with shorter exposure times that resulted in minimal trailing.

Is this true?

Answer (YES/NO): NO